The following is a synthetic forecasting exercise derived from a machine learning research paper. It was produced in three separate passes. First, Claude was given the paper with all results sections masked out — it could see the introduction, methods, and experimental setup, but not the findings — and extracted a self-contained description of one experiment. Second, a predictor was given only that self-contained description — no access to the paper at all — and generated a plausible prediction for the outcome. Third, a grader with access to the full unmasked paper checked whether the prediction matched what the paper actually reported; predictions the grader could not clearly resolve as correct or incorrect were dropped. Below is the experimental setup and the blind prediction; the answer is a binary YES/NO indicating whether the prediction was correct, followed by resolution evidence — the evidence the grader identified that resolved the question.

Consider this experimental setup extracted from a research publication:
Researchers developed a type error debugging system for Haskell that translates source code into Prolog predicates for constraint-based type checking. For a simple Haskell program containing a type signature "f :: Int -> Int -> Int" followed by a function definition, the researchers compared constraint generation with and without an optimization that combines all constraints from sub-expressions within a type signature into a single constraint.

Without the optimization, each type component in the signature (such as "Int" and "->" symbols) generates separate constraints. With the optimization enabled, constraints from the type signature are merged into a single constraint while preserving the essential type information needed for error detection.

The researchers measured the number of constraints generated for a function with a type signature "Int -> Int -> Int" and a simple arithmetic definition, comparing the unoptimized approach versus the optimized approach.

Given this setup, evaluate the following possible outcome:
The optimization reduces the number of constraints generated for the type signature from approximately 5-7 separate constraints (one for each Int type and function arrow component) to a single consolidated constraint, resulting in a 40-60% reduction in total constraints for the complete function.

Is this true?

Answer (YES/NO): NO